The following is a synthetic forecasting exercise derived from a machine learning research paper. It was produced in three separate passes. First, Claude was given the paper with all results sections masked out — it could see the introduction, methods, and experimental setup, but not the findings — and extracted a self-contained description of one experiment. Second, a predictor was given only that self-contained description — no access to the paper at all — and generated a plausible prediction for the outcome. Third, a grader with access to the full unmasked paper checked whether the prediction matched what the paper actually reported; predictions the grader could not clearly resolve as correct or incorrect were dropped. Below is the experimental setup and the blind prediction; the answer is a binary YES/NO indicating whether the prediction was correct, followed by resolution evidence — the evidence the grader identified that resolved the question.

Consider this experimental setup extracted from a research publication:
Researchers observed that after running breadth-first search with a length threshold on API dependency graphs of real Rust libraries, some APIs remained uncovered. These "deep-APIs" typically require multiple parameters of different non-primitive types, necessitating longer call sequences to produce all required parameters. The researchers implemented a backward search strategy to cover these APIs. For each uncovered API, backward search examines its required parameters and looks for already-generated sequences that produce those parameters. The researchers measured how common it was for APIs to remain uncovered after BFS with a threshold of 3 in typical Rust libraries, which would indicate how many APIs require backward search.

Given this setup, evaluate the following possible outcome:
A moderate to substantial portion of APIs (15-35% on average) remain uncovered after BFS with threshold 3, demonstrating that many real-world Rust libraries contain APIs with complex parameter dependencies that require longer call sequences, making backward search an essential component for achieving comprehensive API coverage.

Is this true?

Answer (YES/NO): NO